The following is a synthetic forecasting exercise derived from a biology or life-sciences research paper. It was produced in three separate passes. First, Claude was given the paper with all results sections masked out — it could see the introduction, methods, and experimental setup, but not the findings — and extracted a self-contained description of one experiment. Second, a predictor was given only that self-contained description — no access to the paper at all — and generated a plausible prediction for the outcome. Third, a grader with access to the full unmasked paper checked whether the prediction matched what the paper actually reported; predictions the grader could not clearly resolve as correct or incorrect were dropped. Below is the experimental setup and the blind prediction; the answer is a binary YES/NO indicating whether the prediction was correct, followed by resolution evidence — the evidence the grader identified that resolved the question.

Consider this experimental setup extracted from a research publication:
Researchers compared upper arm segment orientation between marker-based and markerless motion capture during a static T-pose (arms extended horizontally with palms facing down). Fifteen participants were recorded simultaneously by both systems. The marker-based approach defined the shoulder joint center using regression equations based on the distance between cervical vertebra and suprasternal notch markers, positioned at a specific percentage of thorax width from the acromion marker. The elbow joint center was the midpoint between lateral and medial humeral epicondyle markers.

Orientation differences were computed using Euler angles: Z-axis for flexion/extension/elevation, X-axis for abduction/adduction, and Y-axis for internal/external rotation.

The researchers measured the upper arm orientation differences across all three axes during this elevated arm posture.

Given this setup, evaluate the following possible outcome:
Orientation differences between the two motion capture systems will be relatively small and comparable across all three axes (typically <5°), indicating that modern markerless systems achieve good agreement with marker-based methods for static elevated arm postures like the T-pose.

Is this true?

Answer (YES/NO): NO